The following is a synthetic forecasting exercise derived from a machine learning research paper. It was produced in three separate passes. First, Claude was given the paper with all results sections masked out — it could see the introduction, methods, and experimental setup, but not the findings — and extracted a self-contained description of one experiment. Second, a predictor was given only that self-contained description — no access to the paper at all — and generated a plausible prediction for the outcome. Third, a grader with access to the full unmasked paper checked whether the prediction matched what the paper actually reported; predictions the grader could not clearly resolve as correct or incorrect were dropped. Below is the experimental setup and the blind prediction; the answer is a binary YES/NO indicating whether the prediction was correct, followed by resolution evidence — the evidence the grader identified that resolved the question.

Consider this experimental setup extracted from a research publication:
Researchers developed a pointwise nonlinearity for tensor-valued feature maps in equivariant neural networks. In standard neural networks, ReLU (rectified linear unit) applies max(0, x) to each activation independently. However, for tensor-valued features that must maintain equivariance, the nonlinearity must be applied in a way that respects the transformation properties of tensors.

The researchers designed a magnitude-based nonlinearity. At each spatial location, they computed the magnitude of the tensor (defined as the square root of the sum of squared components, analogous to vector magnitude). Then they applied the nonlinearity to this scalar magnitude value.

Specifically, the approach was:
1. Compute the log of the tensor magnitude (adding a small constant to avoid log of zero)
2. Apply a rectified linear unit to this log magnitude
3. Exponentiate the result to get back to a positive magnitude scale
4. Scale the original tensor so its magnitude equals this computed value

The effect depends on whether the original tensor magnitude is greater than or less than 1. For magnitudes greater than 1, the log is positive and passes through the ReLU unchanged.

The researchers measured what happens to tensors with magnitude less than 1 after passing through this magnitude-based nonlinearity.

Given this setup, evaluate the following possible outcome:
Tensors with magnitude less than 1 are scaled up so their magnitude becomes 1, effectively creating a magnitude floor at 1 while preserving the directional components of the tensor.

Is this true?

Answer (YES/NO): YES